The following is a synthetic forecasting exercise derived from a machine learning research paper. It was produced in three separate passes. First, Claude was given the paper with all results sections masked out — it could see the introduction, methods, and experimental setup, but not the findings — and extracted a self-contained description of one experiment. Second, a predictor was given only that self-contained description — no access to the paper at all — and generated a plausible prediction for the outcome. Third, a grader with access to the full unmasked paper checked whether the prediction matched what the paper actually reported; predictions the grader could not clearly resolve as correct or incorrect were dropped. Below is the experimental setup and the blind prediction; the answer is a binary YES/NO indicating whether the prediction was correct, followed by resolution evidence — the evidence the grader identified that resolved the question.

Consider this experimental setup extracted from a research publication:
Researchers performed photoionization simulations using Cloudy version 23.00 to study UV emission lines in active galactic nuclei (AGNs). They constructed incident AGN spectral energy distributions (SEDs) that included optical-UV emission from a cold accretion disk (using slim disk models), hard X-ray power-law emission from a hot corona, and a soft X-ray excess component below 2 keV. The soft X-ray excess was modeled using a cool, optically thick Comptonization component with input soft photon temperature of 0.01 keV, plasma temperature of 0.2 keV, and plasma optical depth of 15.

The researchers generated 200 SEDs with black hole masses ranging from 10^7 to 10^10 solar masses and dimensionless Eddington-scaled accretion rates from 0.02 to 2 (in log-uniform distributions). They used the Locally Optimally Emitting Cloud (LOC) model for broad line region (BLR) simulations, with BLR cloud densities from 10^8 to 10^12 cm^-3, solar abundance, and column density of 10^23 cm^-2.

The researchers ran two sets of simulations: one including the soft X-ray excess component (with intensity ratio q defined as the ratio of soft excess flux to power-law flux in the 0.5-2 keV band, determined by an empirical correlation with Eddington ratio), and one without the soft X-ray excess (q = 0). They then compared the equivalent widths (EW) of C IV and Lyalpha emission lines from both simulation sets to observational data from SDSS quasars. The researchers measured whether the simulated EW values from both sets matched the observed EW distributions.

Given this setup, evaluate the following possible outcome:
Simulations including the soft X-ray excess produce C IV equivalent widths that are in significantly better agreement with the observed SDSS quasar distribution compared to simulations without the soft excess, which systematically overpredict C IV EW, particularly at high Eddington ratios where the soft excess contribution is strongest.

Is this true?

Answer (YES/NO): NO